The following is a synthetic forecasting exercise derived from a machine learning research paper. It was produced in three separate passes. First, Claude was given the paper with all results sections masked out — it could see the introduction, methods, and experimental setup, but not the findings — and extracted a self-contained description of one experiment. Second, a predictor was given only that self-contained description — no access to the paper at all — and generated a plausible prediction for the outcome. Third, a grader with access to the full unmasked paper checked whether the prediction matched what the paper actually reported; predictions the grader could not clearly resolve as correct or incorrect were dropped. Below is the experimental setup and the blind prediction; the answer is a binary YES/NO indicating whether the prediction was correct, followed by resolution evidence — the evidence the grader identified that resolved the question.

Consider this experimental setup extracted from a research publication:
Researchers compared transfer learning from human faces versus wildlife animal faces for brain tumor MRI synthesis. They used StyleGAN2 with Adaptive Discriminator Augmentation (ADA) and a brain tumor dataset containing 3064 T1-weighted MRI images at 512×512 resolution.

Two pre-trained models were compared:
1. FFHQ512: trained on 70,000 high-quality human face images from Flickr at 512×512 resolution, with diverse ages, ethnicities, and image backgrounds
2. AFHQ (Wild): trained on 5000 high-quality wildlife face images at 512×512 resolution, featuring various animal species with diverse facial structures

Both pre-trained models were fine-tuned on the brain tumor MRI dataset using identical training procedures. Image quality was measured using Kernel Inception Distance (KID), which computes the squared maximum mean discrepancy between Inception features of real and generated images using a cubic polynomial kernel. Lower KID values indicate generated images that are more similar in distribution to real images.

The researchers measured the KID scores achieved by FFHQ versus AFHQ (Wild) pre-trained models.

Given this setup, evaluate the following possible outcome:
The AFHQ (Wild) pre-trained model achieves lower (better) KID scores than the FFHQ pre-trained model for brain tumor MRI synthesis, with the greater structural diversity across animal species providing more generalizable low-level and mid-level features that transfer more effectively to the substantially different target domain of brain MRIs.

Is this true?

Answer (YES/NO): NO